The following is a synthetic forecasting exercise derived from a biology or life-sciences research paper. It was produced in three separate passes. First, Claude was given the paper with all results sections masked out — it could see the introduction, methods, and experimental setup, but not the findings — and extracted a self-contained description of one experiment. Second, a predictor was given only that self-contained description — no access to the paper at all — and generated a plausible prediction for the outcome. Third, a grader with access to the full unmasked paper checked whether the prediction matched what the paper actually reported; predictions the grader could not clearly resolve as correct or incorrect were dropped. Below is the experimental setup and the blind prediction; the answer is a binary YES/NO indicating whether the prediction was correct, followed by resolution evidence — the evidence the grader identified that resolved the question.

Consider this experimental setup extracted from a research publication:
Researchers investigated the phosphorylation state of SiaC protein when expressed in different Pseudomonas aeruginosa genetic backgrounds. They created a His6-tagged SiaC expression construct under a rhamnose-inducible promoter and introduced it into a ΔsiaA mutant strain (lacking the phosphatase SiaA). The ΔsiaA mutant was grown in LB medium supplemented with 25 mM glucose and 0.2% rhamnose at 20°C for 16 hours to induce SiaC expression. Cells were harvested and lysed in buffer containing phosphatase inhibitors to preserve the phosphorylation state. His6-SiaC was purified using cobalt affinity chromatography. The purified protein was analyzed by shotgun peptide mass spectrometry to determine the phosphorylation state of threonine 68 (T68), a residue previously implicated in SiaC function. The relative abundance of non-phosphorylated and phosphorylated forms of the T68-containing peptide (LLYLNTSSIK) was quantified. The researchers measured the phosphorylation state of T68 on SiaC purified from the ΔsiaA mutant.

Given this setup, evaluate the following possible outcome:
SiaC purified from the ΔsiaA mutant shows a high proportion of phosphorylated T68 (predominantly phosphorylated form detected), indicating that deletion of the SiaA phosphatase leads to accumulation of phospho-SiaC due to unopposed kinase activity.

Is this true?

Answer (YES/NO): YES